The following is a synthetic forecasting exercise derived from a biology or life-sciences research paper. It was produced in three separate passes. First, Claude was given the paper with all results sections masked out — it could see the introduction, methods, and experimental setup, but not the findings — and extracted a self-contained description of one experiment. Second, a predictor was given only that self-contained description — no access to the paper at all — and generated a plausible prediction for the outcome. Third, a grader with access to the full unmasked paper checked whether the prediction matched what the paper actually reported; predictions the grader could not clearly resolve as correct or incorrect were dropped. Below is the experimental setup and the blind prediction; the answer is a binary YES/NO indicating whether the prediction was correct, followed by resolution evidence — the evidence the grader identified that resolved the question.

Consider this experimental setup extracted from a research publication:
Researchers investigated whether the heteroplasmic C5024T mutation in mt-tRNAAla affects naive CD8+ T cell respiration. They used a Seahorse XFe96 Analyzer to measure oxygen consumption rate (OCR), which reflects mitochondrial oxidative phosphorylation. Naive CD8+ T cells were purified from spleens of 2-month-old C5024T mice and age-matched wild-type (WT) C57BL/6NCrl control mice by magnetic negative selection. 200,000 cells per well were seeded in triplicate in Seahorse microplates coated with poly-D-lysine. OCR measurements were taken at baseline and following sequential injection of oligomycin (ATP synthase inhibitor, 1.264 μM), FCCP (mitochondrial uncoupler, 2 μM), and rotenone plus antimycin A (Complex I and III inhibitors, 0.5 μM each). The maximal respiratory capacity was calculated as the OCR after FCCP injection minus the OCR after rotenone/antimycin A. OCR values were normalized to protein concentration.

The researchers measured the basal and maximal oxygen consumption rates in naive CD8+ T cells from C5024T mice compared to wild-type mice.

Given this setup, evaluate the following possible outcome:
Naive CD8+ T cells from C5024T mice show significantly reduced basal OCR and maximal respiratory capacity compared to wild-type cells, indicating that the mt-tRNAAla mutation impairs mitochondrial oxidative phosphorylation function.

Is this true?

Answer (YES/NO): YES